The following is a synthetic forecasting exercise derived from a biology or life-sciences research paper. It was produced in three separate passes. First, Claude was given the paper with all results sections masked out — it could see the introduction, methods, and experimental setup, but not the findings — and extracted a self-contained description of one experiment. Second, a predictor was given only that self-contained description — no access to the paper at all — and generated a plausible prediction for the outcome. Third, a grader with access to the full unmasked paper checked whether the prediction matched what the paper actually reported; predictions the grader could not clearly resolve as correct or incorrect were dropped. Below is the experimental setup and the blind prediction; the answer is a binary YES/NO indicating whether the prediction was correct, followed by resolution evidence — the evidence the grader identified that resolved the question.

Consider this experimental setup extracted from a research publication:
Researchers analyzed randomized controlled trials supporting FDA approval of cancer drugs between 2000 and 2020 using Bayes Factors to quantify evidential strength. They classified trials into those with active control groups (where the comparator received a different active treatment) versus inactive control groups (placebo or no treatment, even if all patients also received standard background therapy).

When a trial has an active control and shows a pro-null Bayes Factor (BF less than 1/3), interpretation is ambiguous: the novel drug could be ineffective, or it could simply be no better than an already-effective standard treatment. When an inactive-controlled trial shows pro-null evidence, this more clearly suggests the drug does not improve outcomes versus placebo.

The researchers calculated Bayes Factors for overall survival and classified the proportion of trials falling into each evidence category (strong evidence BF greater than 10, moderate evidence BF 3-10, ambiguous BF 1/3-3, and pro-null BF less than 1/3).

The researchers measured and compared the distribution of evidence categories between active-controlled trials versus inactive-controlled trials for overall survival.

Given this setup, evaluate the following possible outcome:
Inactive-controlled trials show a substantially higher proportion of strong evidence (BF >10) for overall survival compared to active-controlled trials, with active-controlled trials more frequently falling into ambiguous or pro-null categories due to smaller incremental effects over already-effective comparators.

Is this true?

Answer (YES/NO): YES